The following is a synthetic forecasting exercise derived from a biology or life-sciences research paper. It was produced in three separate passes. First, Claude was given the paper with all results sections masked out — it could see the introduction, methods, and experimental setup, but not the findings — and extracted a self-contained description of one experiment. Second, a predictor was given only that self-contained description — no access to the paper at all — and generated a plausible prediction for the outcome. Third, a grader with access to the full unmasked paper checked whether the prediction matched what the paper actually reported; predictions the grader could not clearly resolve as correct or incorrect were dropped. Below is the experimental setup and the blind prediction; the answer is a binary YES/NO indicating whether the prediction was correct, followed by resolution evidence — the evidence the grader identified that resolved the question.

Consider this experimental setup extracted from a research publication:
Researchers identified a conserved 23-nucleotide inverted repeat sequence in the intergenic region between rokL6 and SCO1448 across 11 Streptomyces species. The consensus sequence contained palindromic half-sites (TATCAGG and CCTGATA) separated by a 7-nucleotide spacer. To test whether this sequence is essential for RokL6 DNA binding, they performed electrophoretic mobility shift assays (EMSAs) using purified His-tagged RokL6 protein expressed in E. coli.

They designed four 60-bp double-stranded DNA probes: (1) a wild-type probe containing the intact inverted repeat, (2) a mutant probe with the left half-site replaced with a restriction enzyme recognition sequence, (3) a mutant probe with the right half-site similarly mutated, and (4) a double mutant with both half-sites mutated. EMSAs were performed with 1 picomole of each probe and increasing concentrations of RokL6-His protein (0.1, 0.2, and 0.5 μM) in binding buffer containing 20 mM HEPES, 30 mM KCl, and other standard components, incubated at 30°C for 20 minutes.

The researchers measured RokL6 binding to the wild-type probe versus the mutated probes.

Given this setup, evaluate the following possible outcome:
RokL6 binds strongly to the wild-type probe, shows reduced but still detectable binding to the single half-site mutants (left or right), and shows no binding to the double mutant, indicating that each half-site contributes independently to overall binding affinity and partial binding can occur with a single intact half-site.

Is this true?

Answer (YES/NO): YES